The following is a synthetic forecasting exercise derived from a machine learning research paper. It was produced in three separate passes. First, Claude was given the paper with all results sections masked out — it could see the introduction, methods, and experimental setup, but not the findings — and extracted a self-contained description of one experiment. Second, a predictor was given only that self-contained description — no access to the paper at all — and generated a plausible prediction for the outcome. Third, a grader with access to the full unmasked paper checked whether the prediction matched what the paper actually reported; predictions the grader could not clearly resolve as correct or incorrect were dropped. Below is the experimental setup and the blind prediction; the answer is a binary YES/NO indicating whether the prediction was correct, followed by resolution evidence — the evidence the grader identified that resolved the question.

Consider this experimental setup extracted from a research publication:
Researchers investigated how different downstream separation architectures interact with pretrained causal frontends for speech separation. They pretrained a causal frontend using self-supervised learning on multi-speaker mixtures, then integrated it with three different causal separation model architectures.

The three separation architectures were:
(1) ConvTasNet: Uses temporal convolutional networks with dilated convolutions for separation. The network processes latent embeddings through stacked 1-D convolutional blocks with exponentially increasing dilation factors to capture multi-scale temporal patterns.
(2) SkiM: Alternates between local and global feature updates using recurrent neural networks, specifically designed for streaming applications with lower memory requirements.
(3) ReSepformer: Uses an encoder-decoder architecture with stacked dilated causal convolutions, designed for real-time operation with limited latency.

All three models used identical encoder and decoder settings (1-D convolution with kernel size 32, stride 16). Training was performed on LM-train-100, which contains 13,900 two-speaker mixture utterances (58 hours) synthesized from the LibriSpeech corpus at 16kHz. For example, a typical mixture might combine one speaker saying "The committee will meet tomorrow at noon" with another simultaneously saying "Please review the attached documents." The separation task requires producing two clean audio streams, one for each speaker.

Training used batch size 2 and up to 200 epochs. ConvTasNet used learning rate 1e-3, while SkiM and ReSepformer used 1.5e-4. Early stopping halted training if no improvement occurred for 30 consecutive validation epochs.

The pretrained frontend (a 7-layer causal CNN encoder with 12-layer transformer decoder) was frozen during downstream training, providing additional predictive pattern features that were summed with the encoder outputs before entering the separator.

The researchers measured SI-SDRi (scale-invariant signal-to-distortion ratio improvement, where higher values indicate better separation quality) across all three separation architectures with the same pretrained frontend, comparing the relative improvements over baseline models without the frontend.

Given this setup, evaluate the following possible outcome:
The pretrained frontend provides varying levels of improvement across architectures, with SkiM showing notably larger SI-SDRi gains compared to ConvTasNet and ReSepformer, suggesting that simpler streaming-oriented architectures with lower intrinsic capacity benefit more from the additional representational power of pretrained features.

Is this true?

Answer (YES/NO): NO